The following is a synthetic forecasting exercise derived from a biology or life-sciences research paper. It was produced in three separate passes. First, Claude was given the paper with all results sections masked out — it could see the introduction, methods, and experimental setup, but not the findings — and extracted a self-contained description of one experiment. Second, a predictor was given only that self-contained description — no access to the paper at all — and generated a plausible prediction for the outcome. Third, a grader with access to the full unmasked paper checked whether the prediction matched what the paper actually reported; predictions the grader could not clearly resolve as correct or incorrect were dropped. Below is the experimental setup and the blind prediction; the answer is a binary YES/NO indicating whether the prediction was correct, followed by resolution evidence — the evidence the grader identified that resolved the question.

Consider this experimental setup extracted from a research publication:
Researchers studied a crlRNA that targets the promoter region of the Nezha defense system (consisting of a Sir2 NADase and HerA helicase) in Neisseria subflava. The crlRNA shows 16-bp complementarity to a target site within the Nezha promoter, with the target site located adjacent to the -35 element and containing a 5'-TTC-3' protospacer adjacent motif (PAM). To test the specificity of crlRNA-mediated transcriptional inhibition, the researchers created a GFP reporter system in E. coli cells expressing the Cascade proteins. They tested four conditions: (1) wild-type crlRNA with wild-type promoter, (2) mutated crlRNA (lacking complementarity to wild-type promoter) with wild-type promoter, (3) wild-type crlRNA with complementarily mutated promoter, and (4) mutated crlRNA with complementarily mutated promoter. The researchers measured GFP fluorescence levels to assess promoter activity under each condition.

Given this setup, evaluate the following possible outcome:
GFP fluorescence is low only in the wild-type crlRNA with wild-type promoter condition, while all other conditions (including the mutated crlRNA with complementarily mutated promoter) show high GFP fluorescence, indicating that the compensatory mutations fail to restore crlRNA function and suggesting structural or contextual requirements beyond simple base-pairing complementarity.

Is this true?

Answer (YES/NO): NO